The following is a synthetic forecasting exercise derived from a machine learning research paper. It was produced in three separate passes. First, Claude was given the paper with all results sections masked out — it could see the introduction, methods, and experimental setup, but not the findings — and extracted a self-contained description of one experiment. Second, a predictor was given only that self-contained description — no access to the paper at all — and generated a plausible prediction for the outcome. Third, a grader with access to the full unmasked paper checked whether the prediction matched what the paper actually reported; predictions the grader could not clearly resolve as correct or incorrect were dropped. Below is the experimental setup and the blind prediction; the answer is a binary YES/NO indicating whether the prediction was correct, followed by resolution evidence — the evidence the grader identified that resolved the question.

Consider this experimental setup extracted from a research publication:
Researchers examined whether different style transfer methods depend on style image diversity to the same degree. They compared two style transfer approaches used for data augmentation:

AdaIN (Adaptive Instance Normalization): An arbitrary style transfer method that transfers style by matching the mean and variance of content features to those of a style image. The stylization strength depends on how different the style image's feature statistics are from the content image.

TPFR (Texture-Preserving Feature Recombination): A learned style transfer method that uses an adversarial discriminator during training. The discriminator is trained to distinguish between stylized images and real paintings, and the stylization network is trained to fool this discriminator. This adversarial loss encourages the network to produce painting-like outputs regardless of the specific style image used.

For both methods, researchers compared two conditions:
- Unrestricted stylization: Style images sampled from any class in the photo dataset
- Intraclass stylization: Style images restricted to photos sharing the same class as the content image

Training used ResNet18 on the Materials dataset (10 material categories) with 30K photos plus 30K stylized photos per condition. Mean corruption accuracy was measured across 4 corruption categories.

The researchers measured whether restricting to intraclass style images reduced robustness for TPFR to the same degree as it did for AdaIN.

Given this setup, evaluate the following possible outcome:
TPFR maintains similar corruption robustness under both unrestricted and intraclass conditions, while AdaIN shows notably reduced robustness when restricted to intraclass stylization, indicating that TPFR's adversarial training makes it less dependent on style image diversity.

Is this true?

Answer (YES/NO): YES